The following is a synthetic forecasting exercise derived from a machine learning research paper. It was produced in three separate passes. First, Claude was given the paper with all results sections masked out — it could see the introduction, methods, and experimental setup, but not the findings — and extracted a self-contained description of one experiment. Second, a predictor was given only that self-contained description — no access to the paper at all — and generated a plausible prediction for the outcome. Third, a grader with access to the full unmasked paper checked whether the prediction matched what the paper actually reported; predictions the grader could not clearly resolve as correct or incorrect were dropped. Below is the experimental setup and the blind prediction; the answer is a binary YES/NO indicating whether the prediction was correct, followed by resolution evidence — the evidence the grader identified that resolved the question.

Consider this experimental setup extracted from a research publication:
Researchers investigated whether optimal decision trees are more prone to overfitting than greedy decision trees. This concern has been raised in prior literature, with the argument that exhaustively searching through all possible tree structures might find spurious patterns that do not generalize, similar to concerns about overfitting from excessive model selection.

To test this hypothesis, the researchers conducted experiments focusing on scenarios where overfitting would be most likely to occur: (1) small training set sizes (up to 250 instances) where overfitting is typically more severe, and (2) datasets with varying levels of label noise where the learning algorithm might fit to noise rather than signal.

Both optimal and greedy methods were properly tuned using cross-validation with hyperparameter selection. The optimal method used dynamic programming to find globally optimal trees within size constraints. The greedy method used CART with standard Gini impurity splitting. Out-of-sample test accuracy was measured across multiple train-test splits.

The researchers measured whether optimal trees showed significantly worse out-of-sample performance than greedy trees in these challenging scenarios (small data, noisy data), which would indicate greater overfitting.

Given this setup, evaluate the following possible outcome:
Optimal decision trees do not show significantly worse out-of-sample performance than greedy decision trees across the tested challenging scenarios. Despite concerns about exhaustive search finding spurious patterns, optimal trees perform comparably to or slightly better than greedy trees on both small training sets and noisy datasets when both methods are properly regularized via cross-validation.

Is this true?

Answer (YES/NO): YES